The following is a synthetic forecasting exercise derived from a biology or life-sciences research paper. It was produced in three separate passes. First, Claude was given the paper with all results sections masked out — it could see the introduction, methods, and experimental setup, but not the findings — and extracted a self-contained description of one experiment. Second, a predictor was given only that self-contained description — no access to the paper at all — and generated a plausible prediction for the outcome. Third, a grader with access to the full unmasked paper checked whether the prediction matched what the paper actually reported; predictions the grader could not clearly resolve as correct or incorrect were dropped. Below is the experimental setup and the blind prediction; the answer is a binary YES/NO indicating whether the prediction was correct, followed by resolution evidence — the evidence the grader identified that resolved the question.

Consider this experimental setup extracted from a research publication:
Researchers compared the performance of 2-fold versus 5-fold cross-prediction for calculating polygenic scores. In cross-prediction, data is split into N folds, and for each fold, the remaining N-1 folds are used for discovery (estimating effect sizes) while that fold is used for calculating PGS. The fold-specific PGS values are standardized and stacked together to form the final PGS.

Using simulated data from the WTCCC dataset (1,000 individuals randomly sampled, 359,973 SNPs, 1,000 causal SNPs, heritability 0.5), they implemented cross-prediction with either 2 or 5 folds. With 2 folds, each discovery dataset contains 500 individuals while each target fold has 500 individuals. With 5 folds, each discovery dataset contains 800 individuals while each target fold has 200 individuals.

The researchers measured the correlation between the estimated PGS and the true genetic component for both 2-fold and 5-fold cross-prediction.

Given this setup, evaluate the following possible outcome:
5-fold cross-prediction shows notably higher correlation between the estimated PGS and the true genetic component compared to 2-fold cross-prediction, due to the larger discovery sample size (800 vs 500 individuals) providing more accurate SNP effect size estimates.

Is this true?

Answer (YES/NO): NO